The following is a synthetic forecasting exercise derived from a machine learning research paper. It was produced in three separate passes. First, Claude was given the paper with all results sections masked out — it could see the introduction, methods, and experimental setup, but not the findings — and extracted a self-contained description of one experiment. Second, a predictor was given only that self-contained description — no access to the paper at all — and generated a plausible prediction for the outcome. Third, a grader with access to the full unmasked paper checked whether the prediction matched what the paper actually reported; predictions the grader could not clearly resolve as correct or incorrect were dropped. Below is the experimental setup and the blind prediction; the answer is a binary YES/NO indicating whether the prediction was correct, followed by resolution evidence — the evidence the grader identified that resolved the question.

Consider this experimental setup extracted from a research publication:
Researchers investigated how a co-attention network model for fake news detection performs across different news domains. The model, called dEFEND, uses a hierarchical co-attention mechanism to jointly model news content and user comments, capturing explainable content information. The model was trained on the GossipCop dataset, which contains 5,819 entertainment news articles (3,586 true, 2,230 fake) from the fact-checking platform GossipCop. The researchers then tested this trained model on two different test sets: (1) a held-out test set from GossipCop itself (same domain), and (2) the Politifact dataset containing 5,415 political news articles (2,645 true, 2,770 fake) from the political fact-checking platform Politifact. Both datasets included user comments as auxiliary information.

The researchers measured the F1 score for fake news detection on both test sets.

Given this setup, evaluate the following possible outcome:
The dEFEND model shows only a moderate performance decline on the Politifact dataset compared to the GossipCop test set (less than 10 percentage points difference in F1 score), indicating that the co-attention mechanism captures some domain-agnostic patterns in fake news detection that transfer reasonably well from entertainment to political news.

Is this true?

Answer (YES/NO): NO